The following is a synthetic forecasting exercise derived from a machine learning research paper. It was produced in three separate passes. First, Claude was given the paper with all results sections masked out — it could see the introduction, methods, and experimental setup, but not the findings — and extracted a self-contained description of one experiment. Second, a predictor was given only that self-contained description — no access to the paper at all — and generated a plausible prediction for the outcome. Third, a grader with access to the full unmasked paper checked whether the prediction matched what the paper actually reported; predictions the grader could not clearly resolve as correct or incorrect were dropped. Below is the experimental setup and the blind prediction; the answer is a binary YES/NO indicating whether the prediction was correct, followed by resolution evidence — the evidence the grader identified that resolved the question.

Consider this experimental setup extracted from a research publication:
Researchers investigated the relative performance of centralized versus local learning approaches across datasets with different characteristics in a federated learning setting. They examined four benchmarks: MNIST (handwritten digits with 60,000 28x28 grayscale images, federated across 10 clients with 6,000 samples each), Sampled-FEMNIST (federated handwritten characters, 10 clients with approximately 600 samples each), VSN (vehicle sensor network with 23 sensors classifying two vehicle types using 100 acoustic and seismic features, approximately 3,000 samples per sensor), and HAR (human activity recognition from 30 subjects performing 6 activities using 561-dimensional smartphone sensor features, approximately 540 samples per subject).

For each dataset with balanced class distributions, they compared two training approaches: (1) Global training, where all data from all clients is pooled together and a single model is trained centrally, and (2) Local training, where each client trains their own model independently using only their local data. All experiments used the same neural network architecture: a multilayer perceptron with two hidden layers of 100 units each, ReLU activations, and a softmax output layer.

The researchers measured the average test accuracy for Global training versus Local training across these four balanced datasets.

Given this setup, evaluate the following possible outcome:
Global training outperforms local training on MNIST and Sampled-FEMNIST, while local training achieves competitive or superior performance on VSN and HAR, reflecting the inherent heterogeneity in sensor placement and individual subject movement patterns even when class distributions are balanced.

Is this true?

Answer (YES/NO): YES